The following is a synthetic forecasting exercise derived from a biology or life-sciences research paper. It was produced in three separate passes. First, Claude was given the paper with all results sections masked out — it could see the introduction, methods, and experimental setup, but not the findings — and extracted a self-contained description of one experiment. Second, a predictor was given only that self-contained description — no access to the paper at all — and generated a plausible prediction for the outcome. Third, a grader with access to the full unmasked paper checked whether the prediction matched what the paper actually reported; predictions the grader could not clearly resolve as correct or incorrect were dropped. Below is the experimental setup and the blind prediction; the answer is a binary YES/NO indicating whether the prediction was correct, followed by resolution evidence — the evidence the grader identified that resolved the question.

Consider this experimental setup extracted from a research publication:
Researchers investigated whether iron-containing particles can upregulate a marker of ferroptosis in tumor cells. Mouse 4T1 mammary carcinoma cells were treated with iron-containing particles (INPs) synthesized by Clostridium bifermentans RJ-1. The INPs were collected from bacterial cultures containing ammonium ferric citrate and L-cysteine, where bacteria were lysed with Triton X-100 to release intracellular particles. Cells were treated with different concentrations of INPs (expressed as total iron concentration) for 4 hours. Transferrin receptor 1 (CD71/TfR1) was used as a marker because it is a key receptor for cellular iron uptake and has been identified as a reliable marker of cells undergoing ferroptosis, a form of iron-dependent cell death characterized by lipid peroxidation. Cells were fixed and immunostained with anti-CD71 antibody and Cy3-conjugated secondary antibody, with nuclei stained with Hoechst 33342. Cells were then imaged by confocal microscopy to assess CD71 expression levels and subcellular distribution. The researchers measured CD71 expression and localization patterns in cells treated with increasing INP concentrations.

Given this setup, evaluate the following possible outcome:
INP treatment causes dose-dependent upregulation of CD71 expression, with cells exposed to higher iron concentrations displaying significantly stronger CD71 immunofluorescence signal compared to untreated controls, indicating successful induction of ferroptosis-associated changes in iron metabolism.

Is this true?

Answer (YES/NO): YES